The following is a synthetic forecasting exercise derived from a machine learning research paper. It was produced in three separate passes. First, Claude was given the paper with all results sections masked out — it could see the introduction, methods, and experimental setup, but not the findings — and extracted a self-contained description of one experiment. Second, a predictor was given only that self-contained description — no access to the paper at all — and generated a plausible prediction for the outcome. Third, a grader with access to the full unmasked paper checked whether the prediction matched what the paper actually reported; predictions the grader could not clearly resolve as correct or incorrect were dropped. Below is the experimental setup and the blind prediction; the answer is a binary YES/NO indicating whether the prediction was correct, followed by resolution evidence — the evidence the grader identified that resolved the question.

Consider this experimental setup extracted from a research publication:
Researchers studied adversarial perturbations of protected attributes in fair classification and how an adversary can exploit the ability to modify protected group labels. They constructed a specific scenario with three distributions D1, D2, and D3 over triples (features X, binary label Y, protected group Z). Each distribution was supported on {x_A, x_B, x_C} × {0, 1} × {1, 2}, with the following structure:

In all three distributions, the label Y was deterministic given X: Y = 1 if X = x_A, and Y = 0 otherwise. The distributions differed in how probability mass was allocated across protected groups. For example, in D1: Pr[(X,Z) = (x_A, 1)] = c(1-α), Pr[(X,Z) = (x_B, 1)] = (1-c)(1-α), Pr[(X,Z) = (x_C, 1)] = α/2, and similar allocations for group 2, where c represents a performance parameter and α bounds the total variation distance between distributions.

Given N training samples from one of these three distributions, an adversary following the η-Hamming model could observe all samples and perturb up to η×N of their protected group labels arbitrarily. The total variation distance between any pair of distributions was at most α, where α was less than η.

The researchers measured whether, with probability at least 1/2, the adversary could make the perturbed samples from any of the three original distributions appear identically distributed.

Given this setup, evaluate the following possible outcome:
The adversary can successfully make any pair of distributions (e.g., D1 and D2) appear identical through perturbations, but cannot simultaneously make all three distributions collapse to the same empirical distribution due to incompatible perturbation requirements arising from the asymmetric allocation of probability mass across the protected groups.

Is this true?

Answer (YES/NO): NO